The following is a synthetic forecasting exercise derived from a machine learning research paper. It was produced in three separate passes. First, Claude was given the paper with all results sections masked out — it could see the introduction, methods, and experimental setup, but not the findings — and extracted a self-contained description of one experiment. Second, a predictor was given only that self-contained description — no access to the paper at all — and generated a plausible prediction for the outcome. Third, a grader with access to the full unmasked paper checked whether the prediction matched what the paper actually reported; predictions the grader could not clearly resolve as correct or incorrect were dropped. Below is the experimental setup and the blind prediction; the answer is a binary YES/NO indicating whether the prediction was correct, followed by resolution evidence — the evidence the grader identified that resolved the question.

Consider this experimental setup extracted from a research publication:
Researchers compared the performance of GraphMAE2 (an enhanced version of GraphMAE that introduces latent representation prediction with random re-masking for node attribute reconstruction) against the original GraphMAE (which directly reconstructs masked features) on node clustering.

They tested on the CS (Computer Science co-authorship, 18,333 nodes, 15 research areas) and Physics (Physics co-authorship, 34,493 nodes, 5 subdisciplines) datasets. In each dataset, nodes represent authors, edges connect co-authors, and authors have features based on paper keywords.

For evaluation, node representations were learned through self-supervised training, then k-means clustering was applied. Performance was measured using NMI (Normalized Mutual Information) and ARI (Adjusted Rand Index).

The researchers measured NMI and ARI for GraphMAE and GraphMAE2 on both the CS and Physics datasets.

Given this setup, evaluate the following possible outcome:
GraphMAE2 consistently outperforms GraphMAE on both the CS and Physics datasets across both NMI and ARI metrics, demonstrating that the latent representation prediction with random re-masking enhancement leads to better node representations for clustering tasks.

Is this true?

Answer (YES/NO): NO